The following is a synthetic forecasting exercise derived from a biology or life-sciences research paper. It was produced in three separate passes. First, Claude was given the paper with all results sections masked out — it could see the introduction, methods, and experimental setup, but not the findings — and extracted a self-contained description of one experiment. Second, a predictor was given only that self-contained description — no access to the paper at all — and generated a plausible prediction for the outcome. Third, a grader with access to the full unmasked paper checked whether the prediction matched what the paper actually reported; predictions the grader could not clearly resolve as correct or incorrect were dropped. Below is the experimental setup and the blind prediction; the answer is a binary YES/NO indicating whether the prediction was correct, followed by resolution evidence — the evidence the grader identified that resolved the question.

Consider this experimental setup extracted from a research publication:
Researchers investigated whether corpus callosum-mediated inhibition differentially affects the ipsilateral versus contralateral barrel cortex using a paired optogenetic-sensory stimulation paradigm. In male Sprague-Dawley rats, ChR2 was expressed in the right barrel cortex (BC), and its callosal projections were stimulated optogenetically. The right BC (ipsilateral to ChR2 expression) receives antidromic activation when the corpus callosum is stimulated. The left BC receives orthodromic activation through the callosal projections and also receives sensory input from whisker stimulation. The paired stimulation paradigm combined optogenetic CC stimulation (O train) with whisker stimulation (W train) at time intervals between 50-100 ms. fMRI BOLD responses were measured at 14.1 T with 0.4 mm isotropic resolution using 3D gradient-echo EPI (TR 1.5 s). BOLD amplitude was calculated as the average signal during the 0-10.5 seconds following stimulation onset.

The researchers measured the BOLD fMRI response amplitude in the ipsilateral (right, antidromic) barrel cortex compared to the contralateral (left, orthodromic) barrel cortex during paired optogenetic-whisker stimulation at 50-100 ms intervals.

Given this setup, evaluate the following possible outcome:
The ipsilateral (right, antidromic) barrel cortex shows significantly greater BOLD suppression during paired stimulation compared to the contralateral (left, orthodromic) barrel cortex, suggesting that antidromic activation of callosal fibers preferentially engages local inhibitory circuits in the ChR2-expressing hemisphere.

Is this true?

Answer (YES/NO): NO